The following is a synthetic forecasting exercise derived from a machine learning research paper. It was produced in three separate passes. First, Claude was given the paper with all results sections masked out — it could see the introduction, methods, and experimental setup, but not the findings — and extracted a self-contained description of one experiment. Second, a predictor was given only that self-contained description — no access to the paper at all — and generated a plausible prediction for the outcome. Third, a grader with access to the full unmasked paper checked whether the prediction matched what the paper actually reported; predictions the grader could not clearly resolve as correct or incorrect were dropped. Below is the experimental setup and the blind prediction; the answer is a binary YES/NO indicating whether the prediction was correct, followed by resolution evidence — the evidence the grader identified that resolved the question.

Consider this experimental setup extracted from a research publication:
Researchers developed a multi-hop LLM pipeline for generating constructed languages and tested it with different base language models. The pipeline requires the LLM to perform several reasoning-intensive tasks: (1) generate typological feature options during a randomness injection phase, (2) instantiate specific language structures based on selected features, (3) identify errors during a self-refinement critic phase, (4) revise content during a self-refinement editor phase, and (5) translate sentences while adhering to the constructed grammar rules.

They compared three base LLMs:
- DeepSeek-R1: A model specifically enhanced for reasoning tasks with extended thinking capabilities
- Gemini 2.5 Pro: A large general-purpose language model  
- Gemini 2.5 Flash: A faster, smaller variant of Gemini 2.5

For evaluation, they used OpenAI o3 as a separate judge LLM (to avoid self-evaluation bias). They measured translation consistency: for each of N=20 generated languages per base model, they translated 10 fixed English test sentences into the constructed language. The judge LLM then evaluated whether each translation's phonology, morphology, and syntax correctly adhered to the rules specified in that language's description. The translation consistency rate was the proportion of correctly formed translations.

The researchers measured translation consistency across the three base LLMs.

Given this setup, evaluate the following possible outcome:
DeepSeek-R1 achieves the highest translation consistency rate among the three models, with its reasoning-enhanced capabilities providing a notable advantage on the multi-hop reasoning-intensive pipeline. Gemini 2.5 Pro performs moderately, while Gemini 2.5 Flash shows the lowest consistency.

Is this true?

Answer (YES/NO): NO